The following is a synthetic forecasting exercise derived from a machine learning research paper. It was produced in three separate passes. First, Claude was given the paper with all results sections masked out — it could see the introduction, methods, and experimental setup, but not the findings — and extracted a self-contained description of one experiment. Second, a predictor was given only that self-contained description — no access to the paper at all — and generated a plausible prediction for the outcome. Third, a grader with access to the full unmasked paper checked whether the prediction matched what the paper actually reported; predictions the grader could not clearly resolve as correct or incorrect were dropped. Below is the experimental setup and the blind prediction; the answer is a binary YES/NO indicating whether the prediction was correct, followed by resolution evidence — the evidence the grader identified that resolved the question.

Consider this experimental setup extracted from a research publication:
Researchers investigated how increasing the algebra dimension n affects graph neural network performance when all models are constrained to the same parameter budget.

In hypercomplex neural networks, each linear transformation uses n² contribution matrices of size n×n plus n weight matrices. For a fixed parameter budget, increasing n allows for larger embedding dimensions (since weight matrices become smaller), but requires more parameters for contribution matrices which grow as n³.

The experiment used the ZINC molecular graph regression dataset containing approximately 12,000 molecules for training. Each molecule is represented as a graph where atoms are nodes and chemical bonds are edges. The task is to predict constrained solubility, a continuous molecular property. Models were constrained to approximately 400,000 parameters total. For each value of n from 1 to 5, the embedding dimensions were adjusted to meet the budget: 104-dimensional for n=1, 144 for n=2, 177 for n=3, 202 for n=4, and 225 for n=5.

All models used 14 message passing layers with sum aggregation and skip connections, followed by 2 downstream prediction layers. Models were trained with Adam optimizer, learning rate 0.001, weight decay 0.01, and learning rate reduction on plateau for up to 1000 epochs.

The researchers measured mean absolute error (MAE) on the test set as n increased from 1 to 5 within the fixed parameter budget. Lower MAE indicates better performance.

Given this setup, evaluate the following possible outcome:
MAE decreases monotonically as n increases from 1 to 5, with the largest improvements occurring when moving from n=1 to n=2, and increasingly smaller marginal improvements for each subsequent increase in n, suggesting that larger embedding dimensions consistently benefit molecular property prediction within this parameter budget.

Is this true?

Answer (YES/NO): NO